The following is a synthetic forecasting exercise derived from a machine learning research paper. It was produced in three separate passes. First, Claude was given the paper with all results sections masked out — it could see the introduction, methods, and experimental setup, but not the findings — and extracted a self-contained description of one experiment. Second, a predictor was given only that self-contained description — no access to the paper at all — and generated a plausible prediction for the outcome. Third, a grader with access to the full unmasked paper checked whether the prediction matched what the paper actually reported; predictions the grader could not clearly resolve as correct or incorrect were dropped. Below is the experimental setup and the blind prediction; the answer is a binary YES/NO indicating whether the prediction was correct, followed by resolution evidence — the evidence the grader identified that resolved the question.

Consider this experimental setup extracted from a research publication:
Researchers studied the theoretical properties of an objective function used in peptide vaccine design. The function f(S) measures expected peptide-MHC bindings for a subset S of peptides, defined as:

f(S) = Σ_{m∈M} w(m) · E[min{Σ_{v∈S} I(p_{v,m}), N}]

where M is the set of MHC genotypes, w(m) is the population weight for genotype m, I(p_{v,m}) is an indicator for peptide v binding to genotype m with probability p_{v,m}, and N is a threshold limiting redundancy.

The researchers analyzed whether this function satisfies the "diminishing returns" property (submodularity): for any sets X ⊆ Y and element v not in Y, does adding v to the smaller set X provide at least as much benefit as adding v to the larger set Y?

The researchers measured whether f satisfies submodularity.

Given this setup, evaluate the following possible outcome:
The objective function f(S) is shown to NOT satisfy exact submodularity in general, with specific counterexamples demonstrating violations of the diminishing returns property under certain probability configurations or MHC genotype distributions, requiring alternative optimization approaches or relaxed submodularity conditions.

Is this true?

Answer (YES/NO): NO